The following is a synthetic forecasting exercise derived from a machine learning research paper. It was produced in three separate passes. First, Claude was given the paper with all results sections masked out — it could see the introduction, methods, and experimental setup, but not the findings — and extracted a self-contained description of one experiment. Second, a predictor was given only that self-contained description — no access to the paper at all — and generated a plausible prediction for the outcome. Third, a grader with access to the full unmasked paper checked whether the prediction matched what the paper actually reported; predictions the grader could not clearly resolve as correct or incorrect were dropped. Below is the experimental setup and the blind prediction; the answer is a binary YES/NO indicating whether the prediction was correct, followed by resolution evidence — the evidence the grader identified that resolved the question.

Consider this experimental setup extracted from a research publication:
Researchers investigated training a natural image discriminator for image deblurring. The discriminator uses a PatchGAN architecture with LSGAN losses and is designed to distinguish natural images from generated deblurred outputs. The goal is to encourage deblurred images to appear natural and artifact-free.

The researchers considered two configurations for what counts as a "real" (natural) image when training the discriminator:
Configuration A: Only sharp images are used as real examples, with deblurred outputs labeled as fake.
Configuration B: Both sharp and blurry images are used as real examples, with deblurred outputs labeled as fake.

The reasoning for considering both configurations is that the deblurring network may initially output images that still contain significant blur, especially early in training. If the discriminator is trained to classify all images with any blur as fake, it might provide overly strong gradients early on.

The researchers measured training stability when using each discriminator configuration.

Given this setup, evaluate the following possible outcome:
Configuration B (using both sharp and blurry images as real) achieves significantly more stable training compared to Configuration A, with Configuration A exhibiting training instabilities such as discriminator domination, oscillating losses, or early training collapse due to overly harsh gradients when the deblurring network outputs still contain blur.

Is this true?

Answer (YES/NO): NO